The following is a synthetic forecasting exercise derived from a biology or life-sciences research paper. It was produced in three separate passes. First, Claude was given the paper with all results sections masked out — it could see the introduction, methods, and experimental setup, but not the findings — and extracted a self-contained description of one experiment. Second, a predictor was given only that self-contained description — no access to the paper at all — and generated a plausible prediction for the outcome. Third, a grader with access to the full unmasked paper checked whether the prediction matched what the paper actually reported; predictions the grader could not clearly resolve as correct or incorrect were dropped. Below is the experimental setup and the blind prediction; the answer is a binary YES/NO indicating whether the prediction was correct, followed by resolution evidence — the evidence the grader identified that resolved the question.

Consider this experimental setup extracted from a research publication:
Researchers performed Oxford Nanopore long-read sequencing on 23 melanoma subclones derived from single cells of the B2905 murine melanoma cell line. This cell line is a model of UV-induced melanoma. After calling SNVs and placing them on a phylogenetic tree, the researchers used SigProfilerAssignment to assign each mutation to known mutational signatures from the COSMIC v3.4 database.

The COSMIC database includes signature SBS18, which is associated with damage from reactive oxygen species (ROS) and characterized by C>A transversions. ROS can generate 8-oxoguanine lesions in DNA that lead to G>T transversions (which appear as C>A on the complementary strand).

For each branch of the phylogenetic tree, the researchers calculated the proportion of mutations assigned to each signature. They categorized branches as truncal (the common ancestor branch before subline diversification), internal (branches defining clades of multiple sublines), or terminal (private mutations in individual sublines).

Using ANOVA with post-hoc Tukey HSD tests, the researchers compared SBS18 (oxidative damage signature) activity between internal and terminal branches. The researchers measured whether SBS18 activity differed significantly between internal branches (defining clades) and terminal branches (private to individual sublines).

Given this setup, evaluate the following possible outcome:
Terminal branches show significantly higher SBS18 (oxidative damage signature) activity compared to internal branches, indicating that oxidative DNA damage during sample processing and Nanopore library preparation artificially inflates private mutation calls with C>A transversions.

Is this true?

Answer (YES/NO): NO